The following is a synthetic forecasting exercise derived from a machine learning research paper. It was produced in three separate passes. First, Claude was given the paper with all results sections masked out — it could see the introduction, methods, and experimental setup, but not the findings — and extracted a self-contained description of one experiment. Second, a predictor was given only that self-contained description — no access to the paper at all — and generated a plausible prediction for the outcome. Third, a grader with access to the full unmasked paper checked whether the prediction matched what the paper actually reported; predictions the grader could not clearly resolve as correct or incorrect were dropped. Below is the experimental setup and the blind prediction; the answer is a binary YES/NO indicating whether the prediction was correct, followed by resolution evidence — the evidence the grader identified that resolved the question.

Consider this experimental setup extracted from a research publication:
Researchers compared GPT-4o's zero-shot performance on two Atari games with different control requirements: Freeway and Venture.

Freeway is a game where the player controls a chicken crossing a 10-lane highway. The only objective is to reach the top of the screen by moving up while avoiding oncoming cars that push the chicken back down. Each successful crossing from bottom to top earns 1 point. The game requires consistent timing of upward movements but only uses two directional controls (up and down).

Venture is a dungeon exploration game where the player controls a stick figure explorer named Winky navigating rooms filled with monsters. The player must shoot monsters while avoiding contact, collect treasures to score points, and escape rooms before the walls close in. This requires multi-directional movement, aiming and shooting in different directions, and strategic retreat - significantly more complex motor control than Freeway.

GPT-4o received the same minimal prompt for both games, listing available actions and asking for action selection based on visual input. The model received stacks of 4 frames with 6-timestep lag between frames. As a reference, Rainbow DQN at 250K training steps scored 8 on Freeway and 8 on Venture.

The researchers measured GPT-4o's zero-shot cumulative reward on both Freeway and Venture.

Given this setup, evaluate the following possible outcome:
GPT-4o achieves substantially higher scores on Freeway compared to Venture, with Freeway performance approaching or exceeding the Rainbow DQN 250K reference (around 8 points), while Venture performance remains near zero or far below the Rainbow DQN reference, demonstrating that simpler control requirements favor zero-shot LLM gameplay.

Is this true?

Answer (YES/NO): YES